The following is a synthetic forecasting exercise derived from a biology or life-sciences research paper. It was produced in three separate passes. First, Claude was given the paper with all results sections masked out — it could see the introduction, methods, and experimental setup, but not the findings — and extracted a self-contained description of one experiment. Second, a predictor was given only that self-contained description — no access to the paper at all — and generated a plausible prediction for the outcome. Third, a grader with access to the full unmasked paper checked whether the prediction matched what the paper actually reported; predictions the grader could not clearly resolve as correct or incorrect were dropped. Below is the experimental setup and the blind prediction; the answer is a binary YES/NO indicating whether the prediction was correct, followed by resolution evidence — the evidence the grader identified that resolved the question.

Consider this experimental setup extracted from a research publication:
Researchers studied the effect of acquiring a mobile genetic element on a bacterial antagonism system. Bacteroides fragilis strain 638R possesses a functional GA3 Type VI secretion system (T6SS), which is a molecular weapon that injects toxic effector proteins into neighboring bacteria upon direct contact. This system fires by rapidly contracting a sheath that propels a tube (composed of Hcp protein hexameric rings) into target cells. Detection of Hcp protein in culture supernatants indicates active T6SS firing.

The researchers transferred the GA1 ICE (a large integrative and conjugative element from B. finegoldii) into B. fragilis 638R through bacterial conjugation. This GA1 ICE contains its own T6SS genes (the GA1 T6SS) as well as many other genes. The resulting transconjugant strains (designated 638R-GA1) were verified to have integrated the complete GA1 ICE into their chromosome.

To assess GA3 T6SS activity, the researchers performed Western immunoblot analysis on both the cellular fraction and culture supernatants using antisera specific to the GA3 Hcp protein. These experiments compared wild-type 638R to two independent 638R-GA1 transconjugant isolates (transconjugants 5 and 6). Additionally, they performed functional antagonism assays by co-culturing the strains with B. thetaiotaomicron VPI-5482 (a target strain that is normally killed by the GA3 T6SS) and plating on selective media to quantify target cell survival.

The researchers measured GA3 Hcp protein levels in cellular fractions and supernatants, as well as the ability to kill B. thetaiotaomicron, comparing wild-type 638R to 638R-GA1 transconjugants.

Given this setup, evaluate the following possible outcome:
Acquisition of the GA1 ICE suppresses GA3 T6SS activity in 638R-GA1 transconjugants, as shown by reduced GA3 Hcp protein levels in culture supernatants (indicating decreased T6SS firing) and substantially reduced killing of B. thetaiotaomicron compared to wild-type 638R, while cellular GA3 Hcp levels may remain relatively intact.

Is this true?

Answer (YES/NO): YES